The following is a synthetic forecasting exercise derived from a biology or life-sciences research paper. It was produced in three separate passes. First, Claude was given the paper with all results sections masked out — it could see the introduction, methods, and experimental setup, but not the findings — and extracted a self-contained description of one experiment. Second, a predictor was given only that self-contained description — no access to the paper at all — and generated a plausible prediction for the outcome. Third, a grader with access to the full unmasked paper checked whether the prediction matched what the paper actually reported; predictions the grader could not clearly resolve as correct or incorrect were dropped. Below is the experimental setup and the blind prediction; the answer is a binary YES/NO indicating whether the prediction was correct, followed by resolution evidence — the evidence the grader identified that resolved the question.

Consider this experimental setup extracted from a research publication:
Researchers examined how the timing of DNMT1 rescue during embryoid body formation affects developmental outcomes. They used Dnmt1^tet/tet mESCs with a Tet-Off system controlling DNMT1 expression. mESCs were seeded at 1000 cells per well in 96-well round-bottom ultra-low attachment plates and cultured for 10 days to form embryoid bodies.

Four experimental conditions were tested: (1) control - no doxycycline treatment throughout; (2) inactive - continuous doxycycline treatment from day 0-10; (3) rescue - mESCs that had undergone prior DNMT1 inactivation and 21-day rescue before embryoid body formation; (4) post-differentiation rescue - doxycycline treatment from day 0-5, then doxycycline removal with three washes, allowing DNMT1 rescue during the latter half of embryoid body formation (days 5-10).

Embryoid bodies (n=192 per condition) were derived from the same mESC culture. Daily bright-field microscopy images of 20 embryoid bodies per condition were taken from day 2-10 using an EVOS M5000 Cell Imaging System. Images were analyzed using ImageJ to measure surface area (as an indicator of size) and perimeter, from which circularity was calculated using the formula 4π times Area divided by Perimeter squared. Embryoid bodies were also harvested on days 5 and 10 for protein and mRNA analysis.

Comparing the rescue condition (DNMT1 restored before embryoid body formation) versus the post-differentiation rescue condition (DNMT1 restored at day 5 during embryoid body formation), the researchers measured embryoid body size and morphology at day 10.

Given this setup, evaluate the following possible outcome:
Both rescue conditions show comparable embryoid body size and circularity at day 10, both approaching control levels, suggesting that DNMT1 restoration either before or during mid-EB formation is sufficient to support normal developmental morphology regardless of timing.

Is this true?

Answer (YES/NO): NO